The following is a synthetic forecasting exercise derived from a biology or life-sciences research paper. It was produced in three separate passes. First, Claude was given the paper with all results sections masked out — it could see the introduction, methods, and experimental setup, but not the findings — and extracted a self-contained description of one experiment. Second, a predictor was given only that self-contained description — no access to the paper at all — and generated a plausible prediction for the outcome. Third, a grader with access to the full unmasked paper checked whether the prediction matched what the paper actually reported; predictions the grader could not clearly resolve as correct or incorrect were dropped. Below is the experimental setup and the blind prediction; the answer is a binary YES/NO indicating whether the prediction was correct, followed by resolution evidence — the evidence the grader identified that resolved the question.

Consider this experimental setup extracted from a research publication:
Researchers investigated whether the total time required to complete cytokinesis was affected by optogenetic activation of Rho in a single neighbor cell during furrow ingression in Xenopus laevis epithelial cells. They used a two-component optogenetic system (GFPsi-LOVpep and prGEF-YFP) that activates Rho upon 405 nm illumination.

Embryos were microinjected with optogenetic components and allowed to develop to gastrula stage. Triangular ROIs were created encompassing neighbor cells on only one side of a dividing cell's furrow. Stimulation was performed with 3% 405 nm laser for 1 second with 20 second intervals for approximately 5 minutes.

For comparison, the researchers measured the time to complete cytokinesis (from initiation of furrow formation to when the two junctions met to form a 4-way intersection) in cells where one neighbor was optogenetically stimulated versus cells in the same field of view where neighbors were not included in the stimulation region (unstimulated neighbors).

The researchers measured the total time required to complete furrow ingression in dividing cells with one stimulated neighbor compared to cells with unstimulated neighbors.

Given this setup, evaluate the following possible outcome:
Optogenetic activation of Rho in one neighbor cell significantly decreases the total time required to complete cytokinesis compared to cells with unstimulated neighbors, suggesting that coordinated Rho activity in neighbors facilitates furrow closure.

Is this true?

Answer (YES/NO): NO